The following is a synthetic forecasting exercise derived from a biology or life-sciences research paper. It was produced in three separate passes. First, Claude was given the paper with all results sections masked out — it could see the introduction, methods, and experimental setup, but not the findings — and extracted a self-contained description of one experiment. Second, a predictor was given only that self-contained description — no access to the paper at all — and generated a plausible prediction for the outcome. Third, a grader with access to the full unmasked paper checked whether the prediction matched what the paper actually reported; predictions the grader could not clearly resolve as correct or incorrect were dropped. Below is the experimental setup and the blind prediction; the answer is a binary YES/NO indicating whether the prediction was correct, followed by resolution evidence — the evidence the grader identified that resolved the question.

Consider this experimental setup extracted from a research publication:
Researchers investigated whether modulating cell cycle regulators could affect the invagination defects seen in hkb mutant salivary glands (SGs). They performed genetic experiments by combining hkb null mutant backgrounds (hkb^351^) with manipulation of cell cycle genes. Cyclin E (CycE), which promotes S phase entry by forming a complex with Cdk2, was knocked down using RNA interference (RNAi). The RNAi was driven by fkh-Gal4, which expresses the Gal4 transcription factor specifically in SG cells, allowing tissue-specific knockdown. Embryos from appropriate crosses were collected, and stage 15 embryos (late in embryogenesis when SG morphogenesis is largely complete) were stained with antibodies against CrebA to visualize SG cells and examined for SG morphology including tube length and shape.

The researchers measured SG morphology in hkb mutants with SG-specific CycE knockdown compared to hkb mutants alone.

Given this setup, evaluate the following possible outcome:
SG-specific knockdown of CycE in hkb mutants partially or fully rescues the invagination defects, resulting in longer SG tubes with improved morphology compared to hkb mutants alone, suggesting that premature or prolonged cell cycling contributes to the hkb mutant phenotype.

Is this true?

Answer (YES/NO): YES